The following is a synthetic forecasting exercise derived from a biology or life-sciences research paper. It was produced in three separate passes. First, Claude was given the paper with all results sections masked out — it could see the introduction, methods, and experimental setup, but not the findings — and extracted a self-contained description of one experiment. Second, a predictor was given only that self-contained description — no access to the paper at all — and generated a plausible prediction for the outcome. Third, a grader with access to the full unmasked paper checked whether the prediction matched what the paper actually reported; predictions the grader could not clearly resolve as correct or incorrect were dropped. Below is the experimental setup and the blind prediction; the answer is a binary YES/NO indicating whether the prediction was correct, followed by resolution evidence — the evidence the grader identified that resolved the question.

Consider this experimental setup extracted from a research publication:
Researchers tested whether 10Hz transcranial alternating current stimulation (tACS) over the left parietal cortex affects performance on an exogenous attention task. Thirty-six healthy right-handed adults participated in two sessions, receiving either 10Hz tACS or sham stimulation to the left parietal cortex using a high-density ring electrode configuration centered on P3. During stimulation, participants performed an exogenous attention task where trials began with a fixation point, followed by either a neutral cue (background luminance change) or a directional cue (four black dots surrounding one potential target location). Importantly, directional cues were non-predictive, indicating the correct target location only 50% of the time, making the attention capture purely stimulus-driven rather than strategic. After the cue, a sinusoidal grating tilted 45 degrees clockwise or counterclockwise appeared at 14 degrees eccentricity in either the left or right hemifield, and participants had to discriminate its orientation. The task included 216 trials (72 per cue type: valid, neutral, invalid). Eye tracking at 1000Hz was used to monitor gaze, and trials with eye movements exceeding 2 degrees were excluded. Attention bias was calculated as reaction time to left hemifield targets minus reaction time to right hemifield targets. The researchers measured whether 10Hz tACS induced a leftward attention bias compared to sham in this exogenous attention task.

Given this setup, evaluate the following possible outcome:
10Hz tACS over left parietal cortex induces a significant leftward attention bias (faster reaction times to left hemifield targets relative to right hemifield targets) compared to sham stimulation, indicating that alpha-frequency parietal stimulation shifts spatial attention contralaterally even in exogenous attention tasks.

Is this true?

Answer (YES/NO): NO